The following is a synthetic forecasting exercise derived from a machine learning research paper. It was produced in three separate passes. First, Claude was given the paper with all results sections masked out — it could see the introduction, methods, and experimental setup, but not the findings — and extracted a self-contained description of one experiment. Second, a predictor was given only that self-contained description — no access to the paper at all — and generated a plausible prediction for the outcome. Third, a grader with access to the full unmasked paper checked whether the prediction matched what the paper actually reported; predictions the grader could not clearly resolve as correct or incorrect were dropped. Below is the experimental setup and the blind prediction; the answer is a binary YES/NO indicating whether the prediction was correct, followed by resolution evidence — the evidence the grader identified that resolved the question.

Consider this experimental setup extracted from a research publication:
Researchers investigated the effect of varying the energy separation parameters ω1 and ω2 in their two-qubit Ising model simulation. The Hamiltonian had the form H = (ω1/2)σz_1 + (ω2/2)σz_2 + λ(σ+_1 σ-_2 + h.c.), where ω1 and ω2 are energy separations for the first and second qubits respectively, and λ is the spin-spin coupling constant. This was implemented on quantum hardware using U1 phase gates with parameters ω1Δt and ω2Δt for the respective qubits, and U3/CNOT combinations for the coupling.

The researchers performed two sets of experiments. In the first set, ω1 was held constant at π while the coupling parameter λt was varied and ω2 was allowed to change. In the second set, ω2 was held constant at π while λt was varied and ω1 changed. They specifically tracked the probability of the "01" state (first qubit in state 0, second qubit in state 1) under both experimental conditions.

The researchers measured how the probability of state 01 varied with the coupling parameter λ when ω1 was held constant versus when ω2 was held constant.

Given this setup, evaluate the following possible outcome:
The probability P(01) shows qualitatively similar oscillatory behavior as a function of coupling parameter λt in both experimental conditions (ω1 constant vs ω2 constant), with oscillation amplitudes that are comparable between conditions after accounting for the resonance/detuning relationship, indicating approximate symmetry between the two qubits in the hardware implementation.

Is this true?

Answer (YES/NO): NO